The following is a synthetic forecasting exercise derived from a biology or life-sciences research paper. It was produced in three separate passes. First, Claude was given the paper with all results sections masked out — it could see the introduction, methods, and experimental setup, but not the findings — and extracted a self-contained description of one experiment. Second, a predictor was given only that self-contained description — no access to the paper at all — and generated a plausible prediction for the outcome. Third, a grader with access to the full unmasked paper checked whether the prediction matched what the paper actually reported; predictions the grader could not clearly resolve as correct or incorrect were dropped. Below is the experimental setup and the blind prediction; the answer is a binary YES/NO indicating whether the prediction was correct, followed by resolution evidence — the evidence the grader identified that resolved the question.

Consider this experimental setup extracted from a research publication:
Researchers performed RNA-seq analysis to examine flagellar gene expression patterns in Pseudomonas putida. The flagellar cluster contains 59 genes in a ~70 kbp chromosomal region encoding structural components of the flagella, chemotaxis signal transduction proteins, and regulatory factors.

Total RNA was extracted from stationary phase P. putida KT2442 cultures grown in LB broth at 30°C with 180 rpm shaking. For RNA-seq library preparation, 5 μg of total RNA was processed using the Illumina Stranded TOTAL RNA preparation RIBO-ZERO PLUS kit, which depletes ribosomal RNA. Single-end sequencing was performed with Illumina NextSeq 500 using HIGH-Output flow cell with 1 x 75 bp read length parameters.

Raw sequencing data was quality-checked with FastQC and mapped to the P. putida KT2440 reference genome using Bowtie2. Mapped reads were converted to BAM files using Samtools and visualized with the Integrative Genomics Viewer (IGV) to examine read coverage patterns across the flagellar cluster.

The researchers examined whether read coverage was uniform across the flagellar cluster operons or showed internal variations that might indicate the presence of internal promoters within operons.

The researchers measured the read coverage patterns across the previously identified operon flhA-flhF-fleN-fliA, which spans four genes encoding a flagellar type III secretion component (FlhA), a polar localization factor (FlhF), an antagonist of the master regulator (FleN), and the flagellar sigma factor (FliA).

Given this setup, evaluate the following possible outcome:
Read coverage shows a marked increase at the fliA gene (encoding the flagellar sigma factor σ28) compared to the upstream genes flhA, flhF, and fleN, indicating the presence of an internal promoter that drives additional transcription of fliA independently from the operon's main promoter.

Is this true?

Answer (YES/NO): NO